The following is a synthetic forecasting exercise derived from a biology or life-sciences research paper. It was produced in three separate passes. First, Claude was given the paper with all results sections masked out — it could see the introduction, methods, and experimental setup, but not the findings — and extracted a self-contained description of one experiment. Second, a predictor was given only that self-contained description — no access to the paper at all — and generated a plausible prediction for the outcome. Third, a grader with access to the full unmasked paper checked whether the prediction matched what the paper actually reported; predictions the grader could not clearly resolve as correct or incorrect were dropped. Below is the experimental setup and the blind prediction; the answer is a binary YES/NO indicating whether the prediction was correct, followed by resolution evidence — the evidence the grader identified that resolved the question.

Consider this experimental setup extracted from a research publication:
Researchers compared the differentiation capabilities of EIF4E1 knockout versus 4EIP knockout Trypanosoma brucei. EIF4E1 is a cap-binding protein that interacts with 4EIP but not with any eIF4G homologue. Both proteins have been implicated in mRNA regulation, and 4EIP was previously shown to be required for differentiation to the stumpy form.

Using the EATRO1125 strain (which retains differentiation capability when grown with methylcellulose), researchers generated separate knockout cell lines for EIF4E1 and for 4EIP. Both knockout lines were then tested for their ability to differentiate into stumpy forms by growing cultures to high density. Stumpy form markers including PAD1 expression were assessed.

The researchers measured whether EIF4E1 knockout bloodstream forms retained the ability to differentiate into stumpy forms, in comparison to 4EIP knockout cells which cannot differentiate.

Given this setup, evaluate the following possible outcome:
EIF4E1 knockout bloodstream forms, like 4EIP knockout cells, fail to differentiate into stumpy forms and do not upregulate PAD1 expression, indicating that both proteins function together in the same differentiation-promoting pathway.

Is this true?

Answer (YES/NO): NO